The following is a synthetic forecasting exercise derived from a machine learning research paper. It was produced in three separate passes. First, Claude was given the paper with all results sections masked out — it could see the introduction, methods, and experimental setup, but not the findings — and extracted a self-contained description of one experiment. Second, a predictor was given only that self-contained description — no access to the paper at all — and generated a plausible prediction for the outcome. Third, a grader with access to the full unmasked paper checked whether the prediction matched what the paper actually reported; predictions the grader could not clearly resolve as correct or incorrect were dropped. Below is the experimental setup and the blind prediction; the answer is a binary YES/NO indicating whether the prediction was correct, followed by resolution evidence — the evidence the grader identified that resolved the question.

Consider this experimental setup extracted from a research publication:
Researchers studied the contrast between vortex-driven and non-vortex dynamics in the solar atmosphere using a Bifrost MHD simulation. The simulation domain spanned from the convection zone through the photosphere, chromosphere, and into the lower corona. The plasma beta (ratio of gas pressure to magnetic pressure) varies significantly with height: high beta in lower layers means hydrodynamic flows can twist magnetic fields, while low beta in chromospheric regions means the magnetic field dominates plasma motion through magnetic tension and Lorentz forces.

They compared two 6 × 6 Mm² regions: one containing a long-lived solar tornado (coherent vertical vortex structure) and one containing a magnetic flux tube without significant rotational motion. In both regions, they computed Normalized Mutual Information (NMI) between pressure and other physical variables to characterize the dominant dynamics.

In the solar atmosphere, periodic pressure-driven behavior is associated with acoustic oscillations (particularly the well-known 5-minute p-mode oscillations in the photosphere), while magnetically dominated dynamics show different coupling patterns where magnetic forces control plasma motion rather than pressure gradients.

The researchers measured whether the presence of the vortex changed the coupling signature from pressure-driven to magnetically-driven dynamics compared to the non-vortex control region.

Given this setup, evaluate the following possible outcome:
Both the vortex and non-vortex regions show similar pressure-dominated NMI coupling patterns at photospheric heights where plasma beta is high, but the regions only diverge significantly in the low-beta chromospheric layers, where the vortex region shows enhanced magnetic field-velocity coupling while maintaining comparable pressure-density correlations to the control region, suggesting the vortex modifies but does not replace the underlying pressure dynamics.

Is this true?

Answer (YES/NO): NO